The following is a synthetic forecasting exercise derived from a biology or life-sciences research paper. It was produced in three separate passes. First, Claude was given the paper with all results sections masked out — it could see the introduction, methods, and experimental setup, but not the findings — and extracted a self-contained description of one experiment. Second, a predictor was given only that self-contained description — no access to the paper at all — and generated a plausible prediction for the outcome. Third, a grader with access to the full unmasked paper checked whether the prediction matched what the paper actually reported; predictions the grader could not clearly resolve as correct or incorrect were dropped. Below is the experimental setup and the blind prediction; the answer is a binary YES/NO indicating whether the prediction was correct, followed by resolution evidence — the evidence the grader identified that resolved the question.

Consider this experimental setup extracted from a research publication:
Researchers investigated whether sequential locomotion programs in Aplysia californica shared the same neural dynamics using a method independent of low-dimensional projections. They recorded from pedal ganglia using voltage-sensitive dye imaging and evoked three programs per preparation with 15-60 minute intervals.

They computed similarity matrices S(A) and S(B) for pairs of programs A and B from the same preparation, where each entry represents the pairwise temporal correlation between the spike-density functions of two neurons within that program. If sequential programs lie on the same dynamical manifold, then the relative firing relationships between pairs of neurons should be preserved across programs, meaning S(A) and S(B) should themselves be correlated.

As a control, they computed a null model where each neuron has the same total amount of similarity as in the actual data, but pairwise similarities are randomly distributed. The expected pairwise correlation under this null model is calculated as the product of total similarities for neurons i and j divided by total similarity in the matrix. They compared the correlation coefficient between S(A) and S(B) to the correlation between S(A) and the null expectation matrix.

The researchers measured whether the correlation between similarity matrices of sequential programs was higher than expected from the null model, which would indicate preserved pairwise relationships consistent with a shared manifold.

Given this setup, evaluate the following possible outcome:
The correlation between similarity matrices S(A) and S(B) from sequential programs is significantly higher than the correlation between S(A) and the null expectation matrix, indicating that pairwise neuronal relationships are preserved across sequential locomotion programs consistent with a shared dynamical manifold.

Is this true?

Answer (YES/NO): YES